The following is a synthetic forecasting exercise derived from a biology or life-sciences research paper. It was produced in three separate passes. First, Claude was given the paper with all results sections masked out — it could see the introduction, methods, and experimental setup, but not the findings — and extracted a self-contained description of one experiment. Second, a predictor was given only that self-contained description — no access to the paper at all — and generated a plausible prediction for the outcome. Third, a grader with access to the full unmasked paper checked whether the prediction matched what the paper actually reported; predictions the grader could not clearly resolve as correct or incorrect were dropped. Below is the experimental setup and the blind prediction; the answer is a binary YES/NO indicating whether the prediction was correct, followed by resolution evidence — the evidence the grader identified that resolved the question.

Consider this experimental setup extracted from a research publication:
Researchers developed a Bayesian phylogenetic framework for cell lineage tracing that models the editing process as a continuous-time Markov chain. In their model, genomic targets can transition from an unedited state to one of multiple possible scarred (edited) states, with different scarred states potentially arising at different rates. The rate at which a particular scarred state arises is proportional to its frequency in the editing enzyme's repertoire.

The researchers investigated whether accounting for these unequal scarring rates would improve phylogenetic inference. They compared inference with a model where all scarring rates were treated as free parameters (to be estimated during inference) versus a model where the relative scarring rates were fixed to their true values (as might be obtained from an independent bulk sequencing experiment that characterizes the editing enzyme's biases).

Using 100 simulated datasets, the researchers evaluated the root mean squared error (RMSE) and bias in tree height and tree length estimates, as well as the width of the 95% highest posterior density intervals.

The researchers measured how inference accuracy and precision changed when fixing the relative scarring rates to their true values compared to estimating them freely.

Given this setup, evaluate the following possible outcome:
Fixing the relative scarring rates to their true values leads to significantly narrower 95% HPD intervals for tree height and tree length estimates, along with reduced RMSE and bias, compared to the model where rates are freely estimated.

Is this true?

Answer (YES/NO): NO